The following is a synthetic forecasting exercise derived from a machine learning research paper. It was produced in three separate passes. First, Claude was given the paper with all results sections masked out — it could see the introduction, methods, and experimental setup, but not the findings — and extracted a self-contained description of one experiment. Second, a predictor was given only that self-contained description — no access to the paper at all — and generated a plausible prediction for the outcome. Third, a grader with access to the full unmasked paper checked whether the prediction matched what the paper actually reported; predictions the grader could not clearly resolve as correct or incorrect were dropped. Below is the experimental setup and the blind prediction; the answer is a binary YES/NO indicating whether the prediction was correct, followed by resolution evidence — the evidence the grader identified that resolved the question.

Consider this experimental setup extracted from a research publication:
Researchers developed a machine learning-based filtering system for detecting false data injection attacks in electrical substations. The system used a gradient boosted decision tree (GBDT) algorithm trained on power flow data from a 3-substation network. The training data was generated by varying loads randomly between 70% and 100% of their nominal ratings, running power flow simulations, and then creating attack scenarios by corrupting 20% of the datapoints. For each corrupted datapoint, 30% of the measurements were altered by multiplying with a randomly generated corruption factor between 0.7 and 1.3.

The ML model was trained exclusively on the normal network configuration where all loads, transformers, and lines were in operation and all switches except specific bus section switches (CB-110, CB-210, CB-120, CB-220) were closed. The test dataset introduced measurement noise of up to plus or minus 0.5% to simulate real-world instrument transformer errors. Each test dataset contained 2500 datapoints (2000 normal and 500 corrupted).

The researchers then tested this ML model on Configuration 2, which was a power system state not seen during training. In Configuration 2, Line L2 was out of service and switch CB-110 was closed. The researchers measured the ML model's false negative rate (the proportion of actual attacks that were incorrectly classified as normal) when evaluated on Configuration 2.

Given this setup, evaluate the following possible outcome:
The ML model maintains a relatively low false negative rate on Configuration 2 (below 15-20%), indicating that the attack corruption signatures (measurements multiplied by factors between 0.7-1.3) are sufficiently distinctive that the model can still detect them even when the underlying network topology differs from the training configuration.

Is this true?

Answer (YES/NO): YES